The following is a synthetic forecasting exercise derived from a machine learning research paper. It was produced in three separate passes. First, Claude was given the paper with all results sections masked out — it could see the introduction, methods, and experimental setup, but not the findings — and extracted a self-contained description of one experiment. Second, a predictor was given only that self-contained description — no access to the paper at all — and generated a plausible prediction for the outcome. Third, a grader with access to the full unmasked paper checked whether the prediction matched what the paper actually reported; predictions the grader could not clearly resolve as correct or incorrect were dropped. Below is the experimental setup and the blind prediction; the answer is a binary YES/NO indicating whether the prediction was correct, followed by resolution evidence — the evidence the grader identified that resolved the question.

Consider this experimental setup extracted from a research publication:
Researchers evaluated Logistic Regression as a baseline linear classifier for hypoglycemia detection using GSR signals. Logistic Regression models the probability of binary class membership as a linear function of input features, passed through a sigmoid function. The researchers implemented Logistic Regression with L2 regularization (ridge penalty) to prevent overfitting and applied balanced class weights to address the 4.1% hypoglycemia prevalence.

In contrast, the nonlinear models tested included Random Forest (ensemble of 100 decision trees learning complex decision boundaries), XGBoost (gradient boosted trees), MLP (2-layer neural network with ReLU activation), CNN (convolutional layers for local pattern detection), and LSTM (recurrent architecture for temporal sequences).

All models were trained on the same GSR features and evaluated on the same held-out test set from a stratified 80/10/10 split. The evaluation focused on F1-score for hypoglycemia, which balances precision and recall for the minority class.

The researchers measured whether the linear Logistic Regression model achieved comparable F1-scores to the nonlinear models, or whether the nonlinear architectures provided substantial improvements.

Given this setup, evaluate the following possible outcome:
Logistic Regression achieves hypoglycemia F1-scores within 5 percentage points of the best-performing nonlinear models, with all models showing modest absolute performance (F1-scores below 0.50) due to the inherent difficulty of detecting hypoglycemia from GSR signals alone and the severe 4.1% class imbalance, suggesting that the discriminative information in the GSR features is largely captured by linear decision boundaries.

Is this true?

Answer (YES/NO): NO